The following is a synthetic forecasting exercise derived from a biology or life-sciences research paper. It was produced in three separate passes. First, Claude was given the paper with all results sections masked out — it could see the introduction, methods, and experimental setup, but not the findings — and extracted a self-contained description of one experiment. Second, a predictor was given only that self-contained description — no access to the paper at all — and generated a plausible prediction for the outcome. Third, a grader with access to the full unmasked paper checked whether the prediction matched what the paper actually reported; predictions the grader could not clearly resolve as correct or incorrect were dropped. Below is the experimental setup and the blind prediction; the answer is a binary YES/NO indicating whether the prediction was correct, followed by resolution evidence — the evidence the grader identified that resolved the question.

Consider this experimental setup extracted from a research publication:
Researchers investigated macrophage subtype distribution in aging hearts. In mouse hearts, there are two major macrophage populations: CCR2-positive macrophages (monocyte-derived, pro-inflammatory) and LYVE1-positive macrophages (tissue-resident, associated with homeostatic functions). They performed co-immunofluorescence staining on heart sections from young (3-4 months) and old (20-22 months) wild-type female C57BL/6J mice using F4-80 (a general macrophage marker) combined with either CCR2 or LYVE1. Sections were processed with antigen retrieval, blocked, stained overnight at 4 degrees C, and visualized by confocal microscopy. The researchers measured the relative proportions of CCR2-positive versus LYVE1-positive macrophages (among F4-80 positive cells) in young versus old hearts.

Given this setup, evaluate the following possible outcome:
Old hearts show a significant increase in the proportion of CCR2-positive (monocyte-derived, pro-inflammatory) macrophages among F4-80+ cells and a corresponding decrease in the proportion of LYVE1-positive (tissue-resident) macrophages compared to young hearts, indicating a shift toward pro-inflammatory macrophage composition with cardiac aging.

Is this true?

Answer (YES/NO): NO